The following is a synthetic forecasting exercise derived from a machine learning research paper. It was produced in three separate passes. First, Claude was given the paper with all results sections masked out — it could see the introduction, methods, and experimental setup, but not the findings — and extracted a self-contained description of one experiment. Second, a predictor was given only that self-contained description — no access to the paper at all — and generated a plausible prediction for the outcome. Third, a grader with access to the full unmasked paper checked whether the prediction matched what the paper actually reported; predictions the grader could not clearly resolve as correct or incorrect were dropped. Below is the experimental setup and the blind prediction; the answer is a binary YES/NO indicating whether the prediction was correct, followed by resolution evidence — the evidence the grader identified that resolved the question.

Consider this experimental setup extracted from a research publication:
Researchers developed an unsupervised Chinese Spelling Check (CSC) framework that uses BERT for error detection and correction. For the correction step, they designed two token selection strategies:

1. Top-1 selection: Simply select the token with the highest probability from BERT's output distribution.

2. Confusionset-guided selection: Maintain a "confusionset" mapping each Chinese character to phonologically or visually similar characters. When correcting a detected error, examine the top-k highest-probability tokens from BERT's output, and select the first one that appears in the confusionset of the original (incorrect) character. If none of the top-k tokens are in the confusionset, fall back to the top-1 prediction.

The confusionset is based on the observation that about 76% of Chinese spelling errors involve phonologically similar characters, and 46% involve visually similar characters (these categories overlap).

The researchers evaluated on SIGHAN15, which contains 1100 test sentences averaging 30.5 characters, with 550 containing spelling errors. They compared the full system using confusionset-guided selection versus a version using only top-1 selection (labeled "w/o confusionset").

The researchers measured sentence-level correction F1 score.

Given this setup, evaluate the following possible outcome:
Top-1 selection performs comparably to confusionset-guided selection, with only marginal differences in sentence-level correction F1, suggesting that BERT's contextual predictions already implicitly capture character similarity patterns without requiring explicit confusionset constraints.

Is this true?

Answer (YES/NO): NO